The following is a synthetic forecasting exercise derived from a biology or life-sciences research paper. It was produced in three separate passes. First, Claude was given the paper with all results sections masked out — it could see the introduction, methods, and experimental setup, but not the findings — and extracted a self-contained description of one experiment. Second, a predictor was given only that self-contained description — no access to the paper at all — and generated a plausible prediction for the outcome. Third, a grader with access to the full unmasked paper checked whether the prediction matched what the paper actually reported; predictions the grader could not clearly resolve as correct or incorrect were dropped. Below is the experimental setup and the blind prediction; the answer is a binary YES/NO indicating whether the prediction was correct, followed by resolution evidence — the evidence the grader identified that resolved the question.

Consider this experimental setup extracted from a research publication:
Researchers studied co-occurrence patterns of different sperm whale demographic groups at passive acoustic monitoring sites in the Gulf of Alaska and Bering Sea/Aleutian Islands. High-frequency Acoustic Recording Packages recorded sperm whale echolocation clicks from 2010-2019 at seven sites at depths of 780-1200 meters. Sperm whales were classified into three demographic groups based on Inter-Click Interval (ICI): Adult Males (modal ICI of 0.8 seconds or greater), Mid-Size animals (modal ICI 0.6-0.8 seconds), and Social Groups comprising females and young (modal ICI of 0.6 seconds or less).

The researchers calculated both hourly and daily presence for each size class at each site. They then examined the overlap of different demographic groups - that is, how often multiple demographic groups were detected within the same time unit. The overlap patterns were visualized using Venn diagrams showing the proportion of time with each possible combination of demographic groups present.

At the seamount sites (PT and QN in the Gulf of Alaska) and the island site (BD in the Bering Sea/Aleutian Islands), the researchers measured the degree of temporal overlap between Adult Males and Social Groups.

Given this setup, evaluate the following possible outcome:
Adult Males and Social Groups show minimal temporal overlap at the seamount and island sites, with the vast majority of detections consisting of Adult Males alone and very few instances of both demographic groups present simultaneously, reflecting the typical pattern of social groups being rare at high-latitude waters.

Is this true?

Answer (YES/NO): NO